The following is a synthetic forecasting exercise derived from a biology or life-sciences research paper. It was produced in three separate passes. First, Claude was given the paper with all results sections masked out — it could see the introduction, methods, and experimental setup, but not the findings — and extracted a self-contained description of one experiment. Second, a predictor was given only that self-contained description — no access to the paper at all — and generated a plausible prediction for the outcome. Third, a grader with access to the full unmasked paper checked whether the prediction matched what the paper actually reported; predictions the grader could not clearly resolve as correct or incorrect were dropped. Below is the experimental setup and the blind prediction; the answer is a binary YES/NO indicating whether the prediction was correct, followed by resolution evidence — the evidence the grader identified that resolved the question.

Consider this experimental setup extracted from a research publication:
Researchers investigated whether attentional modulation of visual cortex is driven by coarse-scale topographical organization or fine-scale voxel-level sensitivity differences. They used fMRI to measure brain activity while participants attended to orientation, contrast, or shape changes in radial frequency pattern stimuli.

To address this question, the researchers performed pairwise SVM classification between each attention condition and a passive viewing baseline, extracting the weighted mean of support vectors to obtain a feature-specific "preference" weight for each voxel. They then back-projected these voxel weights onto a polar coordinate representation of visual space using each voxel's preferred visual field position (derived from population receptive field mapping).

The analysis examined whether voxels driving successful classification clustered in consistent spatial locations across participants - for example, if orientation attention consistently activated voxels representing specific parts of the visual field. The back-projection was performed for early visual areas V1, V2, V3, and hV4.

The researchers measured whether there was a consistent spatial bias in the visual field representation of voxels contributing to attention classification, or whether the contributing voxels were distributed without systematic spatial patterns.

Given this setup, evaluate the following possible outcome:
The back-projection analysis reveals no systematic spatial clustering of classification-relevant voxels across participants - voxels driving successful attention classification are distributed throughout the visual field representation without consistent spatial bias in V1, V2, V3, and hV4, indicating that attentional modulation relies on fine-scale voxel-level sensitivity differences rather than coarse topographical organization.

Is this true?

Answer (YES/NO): YES